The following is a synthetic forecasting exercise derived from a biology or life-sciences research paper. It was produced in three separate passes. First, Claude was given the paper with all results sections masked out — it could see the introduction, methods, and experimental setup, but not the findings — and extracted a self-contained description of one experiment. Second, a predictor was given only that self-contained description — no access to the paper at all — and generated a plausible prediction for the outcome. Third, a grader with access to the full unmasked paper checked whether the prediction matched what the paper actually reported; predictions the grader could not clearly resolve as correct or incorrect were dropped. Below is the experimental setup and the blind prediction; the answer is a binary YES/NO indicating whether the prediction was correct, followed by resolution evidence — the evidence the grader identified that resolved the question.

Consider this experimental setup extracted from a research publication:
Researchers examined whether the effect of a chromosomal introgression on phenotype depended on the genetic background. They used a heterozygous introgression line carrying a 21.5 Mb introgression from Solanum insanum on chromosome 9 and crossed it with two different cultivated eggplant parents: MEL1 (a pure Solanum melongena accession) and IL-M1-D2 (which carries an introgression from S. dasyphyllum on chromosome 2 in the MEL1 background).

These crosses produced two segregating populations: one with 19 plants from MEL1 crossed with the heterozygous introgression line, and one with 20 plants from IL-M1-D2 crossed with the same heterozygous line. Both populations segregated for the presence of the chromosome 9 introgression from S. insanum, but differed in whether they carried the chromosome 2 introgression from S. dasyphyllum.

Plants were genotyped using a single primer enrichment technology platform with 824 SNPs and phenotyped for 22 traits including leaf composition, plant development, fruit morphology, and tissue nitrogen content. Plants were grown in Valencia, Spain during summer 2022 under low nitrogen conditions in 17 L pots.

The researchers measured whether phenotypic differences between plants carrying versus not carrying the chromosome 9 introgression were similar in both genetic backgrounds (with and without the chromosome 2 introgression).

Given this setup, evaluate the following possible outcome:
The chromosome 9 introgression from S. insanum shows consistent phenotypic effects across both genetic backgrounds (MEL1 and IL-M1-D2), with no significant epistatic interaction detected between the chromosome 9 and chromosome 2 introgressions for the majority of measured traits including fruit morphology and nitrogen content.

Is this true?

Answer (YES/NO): YES